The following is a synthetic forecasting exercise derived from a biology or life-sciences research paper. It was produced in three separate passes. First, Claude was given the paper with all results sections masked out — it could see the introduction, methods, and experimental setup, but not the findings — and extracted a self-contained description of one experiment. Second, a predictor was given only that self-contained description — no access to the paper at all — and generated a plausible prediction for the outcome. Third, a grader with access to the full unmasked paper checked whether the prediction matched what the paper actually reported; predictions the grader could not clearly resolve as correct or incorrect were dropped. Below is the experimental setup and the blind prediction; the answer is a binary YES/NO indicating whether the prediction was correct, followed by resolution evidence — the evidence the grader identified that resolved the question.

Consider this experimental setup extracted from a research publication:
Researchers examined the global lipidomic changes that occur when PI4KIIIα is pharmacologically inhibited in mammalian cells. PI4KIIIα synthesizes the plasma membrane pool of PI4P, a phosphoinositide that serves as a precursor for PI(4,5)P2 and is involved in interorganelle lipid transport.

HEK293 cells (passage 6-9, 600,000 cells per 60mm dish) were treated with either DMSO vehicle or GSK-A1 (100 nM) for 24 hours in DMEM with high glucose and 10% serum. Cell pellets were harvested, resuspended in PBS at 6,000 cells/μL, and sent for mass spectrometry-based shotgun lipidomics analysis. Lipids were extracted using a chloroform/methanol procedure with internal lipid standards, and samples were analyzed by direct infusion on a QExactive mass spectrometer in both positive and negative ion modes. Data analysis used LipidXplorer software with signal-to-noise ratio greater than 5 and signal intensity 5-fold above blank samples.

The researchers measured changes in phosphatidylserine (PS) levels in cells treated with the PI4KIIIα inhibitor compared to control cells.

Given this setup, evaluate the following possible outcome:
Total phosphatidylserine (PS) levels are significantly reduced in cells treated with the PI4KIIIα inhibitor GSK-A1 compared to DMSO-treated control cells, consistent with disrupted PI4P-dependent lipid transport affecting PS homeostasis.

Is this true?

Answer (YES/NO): YES